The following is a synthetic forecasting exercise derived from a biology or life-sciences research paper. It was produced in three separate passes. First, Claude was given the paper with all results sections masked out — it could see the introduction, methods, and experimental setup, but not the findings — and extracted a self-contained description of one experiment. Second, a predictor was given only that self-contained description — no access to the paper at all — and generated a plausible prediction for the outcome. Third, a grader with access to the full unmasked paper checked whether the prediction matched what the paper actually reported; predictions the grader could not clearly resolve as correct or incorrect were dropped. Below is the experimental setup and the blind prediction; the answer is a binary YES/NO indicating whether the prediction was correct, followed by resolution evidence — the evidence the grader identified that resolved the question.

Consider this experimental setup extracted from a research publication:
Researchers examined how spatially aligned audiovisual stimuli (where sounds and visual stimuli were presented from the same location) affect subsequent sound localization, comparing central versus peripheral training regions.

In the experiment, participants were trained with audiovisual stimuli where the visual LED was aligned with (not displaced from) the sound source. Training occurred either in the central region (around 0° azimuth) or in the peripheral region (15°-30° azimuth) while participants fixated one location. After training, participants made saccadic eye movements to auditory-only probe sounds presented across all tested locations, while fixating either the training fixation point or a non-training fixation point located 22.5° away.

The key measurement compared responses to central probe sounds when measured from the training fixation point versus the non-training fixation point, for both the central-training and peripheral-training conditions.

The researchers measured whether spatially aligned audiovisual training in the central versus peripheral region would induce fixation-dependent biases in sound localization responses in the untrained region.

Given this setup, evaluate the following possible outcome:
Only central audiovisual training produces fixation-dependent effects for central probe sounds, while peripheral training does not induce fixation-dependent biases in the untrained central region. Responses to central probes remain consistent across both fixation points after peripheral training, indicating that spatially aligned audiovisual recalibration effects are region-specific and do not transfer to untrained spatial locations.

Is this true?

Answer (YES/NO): NO